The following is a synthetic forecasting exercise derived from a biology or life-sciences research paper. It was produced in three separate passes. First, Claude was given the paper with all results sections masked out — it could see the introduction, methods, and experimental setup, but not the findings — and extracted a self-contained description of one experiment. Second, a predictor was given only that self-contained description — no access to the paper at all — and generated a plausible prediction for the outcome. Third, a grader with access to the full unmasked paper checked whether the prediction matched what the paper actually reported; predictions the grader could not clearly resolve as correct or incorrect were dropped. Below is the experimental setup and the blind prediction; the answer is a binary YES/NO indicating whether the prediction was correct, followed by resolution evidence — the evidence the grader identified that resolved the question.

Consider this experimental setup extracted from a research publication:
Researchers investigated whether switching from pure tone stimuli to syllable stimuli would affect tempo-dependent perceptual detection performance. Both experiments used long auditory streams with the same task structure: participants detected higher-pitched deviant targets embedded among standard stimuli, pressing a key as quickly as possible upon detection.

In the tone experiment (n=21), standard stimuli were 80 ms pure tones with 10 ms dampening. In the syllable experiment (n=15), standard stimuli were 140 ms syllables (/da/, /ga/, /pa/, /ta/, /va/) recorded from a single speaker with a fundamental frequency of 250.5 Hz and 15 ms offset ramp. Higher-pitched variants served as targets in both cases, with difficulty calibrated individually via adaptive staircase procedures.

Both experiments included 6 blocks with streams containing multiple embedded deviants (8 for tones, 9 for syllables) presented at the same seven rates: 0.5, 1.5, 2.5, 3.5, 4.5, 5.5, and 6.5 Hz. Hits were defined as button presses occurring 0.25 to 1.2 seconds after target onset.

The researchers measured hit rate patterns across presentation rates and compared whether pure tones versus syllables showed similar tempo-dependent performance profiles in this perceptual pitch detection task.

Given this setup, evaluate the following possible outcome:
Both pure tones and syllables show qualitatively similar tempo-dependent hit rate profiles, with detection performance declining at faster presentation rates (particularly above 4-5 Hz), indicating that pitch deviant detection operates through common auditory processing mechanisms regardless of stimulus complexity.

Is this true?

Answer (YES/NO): NO